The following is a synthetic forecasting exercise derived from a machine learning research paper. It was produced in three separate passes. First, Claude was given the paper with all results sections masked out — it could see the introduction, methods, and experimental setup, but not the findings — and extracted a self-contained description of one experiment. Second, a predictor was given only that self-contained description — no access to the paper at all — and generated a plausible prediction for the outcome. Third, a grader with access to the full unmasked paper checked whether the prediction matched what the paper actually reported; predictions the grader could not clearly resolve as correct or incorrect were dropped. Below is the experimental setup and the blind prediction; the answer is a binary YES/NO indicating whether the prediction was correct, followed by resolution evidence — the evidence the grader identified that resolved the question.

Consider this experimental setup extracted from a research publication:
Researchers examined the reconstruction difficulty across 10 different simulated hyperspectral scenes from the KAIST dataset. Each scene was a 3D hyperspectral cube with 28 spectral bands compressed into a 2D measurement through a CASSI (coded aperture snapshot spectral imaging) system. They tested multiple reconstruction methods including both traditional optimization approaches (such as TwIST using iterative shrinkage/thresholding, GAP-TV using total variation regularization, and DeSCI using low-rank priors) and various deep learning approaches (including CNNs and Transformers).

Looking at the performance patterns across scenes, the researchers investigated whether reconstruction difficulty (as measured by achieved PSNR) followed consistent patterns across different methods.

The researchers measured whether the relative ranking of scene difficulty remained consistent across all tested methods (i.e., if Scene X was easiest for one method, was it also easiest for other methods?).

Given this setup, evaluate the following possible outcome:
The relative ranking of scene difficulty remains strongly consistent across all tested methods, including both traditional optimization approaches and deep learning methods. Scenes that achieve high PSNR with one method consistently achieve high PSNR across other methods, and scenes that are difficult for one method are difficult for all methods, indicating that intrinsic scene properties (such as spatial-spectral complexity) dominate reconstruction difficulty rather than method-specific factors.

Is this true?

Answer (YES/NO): NO